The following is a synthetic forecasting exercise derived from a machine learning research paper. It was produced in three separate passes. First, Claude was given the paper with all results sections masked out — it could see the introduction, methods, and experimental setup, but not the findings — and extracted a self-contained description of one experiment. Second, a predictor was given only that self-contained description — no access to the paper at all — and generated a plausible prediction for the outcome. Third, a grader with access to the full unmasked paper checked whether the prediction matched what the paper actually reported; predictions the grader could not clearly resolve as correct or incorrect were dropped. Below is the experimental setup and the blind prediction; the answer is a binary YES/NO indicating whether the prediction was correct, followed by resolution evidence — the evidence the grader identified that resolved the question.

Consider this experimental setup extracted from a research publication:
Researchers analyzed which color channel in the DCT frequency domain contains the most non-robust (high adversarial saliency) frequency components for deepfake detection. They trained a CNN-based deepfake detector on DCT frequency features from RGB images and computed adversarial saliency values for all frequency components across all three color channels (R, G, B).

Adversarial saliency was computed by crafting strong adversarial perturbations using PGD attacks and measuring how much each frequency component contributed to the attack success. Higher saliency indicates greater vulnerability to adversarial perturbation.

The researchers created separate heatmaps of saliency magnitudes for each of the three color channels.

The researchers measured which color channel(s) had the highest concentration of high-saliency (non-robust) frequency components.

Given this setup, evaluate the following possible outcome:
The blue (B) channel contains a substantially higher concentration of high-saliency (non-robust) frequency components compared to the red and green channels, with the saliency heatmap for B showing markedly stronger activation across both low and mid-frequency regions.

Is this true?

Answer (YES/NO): NO